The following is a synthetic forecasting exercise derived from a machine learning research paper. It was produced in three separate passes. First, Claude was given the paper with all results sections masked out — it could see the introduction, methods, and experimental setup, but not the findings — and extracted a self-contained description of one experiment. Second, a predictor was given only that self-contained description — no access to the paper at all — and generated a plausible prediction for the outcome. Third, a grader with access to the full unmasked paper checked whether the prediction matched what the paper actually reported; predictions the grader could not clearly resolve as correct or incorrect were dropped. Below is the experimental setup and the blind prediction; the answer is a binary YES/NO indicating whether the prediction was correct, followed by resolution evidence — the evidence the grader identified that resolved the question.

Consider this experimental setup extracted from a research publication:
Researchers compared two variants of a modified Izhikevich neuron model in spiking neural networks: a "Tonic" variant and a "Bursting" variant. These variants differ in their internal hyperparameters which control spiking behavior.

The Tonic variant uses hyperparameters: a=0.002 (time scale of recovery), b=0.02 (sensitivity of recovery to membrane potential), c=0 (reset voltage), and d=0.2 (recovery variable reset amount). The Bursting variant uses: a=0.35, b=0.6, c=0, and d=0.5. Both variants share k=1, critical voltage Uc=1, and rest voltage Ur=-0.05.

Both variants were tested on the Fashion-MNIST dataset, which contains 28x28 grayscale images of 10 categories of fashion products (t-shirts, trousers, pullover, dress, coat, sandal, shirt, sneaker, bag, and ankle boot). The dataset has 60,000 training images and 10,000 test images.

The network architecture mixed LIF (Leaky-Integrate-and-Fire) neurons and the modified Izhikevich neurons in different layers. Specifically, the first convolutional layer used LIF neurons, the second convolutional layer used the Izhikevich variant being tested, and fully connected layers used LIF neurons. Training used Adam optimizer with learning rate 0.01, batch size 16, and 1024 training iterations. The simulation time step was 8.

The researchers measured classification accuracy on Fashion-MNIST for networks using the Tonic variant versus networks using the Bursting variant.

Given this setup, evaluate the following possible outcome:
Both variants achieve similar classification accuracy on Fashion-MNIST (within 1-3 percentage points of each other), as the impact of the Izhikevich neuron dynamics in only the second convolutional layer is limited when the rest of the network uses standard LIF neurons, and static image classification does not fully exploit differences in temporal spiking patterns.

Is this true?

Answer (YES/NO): YES